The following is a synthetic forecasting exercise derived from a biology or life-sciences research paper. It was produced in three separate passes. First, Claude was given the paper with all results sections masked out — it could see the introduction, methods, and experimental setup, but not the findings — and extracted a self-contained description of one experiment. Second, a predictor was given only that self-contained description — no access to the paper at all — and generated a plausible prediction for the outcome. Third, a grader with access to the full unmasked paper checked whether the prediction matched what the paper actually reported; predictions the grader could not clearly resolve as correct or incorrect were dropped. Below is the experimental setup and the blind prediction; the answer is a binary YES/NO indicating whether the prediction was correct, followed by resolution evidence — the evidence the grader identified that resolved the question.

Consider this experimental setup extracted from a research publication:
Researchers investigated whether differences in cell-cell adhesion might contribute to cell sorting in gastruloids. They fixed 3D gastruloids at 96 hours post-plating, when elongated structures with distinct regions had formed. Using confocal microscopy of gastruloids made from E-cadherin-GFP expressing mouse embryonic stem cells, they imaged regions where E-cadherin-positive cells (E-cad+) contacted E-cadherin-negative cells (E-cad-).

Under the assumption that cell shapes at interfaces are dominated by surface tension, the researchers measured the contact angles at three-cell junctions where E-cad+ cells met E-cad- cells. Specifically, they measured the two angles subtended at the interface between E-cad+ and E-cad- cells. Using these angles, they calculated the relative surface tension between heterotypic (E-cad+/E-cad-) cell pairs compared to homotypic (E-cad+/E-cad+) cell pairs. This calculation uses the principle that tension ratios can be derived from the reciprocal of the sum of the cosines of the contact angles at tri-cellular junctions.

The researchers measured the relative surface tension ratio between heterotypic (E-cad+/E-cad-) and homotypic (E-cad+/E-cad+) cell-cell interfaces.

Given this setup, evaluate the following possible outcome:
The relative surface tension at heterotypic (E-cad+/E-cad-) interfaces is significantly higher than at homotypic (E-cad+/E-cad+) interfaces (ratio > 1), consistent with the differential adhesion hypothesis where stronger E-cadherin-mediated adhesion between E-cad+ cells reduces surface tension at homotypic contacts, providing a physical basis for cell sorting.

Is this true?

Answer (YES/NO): YES